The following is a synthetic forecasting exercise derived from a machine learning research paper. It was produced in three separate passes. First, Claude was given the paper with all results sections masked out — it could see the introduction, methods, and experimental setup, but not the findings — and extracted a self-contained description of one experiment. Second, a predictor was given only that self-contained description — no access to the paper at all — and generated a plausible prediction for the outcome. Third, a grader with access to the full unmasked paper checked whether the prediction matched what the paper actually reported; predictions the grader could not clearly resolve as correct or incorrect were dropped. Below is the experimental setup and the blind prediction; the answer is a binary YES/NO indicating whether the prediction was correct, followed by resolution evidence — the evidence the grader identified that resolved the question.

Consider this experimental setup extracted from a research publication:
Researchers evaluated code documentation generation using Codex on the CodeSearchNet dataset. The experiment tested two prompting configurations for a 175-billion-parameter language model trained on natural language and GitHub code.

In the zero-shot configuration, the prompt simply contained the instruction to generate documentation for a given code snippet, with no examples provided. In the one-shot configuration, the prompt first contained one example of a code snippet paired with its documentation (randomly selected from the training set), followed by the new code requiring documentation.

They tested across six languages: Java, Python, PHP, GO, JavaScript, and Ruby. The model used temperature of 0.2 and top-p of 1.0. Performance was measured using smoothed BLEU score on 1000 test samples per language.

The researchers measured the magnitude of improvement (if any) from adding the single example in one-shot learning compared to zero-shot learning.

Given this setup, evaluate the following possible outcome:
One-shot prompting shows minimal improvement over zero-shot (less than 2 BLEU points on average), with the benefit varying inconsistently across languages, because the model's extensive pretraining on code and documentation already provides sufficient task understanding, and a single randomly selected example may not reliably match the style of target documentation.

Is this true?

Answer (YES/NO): NO